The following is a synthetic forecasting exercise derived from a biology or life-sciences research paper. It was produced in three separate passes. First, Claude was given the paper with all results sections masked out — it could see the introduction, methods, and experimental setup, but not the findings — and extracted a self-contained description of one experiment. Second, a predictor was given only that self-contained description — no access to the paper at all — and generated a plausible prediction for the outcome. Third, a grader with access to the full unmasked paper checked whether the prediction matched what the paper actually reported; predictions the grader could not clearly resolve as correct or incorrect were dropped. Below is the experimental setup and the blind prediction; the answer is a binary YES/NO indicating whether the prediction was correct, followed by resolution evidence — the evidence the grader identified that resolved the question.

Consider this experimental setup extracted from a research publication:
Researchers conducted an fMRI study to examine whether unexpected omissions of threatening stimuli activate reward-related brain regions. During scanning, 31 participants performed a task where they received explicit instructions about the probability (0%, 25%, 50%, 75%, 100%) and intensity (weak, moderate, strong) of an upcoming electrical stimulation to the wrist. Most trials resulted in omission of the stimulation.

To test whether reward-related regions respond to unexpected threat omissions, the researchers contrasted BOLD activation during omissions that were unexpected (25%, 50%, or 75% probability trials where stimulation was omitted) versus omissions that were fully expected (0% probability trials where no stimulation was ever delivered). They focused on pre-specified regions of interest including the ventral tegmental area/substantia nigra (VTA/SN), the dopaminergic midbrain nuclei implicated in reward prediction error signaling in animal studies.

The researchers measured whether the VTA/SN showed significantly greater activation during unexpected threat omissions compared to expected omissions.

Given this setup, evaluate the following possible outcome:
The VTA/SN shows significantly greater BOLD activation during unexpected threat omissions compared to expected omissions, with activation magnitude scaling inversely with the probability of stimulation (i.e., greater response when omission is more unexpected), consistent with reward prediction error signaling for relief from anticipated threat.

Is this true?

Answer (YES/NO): NO